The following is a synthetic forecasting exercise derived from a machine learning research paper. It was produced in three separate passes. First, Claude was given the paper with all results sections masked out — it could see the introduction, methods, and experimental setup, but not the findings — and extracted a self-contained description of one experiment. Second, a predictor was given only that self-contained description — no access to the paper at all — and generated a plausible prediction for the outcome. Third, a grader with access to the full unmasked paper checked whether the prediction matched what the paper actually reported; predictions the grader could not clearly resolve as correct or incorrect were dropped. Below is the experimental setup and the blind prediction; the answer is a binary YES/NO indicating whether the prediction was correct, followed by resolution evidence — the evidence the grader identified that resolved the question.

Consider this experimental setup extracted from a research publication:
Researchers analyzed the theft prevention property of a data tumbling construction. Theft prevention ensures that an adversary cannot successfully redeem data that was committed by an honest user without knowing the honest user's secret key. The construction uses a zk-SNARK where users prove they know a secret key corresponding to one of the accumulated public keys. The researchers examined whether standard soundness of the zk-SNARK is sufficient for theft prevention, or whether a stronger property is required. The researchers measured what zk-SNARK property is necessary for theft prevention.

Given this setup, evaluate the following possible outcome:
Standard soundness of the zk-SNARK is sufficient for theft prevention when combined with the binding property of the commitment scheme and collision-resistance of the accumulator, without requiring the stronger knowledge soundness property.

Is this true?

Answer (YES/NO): NO